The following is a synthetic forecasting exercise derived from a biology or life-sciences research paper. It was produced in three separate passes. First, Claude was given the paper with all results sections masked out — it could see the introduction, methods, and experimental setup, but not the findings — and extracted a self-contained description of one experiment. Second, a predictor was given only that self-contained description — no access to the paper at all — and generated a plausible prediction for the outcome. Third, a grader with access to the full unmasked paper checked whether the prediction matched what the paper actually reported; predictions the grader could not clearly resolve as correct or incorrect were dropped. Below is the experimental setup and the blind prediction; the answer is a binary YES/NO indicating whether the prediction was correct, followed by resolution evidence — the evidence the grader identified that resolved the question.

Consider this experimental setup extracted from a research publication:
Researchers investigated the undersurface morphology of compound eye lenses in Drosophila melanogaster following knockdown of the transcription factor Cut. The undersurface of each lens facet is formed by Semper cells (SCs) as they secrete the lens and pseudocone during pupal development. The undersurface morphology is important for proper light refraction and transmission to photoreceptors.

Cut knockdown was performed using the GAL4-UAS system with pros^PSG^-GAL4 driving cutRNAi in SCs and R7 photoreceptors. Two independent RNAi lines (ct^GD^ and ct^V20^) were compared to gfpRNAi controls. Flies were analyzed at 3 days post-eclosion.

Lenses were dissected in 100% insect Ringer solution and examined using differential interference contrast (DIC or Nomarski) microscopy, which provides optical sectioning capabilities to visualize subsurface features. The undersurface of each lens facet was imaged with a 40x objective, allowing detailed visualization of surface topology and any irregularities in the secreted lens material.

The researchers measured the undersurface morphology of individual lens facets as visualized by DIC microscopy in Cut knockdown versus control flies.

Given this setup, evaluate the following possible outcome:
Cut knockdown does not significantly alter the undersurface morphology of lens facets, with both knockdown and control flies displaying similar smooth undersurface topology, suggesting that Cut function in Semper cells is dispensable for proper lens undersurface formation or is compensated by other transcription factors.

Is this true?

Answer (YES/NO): NO